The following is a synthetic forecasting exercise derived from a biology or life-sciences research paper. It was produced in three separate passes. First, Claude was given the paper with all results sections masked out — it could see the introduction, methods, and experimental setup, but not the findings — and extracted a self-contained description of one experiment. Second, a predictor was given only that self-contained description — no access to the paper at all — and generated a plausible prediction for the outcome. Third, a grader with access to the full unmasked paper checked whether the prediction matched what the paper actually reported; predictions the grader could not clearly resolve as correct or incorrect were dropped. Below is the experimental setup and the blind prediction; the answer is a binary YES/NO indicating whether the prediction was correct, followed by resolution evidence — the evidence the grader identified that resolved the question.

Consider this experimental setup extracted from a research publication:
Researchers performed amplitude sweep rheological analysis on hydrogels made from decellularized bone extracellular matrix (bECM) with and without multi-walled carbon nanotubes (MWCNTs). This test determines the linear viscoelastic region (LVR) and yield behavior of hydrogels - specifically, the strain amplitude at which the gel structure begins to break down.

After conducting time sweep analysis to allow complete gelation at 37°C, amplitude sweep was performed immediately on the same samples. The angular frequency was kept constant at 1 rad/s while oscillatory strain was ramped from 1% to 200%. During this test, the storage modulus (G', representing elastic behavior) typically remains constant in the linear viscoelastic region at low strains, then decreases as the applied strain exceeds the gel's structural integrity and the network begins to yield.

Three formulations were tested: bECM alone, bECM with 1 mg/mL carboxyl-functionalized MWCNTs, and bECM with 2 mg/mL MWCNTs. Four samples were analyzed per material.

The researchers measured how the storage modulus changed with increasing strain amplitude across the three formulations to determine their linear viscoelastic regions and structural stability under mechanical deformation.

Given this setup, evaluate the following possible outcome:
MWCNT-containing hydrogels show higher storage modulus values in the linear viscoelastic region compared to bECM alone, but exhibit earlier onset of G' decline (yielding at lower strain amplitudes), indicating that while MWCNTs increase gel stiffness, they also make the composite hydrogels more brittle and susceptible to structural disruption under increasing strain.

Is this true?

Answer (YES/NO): NO